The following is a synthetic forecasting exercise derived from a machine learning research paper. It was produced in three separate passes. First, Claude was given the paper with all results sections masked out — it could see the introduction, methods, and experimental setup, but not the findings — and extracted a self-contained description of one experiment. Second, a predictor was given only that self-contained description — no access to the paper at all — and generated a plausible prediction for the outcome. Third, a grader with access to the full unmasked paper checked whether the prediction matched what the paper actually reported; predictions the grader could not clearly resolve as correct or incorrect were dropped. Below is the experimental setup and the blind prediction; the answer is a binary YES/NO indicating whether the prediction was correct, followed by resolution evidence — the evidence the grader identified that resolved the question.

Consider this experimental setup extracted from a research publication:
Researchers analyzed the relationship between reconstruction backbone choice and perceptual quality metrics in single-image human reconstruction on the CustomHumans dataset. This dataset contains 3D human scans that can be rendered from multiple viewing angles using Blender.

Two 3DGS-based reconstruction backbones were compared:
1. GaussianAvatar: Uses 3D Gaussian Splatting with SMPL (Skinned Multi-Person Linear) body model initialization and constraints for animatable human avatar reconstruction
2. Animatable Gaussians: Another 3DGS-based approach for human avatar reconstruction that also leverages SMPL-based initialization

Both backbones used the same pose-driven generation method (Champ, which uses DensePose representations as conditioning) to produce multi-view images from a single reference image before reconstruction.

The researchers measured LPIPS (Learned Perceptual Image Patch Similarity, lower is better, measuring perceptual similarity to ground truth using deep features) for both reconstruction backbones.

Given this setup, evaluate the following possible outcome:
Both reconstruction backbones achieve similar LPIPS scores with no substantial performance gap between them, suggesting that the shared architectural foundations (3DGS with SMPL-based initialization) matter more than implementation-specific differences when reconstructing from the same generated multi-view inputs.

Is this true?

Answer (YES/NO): NO